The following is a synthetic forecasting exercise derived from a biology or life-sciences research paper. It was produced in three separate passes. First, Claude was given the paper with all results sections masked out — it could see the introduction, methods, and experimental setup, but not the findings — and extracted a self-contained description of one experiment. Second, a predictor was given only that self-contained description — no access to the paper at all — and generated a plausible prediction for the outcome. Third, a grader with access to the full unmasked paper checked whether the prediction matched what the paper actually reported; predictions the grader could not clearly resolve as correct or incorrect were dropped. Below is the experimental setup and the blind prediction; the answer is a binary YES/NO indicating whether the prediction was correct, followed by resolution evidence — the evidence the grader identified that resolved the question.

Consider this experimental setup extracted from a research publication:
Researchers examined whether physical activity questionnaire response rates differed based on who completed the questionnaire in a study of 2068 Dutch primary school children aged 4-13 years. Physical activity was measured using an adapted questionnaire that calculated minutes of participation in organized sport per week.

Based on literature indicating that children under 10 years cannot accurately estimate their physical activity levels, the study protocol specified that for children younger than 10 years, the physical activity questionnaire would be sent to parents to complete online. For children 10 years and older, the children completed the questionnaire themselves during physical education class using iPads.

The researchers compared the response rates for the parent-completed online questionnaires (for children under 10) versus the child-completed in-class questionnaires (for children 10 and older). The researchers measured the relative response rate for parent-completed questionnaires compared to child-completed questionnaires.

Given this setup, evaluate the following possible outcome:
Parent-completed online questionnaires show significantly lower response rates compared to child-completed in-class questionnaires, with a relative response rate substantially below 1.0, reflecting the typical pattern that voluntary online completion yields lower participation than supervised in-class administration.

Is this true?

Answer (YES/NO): YES